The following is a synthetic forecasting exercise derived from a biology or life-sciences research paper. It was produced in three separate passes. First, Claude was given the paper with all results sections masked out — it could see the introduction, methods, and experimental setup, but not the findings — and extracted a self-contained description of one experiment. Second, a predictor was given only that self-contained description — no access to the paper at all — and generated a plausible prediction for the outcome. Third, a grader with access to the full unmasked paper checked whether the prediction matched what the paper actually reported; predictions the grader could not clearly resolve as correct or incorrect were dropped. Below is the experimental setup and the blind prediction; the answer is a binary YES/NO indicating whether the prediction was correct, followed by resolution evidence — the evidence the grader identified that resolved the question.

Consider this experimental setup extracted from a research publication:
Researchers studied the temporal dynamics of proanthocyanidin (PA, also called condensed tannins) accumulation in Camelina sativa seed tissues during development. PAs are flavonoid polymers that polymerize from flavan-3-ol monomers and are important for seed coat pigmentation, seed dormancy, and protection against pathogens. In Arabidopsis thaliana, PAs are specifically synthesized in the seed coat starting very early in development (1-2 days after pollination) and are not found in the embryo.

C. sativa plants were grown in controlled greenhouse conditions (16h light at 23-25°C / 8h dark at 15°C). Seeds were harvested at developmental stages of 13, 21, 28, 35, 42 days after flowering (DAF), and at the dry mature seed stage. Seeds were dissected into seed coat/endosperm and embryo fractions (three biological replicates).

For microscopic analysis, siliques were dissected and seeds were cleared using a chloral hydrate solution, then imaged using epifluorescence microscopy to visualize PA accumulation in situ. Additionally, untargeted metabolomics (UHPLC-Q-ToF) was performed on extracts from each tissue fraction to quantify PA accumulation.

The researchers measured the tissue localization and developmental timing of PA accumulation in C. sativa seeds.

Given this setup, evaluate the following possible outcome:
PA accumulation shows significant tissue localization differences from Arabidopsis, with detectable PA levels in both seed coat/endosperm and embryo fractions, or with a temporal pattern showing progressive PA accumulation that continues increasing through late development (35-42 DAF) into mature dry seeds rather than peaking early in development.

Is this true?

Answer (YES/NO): NO